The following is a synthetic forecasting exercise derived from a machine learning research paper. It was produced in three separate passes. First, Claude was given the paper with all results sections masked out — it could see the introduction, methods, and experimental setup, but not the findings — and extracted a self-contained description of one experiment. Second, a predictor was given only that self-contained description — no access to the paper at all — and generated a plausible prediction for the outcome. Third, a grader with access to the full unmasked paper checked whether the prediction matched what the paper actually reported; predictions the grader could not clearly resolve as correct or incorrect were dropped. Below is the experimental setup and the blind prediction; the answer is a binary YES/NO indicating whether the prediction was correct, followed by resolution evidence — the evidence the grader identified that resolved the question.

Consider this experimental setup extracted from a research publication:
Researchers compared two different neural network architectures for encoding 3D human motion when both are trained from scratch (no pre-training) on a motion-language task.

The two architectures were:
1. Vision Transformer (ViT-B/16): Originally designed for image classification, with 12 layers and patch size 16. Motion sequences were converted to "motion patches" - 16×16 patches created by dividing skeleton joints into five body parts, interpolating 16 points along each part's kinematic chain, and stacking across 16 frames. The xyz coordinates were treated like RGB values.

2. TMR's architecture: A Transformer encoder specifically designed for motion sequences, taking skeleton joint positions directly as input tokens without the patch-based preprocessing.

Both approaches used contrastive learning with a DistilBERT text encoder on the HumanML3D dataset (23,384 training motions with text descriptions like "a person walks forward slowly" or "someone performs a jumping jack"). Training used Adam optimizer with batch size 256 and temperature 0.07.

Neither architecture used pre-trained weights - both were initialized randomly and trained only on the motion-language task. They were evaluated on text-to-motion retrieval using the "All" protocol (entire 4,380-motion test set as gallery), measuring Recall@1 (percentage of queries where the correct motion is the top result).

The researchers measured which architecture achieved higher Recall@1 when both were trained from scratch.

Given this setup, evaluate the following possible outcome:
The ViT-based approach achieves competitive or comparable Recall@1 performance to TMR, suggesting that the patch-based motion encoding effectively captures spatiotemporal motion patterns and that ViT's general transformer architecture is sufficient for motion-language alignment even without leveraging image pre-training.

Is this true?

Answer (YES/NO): YES